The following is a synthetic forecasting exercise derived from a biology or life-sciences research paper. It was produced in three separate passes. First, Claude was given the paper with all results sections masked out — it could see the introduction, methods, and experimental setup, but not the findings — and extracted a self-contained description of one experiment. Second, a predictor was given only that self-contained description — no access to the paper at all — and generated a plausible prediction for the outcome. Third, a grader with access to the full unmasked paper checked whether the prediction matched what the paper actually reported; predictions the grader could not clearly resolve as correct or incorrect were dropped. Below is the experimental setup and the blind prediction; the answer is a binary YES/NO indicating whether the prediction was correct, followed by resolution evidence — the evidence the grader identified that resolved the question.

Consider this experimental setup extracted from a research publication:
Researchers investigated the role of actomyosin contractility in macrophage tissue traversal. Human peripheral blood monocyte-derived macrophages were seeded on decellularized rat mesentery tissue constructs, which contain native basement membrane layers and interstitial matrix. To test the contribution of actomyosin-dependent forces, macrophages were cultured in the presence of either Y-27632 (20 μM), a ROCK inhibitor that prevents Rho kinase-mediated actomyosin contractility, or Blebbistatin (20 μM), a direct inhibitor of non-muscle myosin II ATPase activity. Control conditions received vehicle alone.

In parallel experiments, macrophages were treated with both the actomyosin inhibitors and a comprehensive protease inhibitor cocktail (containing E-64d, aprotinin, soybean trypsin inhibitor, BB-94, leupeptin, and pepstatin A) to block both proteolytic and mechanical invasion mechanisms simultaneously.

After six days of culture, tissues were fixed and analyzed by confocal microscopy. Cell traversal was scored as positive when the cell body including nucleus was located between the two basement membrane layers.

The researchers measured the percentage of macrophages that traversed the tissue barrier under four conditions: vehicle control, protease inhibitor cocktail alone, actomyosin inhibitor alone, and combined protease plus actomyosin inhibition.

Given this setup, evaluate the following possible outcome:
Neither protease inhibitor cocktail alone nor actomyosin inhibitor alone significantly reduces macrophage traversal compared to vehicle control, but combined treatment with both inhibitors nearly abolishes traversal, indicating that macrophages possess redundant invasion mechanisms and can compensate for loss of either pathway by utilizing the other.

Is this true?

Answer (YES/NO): NO